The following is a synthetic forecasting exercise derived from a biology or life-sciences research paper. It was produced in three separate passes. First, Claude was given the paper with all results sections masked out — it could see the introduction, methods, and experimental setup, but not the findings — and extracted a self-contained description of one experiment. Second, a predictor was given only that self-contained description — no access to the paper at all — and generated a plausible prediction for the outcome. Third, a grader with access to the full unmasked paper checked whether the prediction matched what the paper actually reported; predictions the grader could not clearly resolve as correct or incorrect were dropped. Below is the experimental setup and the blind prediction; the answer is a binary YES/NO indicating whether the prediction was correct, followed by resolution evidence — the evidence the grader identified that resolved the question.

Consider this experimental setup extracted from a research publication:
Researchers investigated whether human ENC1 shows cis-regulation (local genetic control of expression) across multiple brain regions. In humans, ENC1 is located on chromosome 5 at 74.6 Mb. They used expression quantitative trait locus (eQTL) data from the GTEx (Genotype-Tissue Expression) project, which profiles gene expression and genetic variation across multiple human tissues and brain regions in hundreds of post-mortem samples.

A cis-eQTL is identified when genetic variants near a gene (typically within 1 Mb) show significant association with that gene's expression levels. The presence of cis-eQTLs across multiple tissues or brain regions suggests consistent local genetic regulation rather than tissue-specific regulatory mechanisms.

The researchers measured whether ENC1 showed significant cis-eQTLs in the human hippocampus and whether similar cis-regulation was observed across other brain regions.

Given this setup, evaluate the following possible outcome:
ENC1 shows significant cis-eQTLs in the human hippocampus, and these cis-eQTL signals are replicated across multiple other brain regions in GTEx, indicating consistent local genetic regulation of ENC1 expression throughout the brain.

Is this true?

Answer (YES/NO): YES